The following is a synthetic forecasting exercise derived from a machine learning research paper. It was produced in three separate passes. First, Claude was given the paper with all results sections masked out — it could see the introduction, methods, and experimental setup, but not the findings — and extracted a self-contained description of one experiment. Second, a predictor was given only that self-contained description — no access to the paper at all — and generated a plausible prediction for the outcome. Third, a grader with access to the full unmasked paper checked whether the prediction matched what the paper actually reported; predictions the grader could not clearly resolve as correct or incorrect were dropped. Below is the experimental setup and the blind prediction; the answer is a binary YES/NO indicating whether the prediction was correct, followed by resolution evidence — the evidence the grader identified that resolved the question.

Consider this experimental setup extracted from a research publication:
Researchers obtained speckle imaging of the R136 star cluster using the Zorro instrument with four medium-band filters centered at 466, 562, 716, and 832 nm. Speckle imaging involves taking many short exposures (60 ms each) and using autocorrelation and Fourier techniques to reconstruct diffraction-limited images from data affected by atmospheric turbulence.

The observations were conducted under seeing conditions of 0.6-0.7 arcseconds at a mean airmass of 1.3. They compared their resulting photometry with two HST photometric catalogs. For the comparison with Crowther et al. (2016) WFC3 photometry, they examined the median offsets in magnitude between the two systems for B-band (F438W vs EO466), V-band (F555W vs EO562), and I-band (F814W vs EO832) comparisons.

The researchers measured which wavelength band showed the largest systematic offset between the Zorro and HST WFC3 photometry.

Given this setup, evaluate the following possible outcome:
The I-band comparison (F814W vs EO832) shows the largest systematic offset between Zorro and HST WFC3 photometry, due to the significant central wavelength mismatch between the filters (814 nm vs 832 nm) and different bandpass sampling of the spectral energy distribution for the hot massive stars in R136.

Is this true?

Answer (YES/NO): YES